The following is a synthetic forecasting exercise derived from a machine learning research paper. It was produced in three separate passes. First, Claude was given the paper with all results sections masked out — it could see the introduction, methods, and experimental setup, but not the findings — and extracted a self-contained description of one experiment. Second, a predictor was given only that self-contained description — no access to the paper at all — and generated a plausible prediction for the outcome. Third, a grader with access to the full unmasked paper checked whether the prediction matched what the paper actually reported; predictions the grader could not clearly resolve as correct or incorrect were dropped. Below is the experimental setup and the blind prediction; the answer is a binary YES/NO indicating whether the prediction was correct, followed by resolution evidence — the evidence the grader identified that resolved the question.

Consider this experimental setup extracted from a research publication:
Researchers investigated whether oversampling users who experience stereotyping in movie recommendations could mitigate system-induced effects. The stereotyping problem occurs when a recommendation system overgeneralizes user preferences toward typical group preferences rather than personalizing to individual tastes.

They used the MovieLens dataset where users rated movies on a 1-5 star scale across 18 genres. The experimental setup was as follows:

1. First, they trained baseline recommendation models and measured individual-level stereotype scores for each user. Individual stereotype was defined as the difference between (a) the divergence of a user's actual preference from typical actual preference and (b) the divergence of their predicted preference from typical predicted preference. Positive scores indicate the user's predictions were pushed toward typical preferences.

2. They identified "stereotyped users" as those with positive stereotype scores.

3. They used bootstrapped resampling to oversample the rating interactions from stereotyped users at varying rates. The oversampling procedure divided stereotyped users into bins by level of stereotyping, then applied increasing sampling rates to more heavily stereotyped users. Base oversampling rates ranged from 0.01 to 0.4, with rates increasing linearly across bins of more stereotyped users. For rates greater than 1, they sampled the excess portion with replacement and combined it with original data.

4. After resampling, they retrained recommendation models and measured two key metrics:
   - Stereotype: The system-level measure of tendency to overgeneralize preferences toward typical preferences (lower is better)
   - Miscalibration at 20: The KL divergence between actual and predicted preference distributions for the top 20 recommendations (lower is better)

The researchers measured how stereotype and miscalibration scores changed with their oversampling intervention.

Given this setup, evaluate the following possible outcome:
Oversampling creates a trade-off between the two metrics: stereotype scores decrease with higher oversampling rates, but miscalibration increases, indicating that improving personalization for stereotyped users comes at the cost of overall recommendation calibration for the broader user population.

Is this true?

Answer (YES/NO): YES